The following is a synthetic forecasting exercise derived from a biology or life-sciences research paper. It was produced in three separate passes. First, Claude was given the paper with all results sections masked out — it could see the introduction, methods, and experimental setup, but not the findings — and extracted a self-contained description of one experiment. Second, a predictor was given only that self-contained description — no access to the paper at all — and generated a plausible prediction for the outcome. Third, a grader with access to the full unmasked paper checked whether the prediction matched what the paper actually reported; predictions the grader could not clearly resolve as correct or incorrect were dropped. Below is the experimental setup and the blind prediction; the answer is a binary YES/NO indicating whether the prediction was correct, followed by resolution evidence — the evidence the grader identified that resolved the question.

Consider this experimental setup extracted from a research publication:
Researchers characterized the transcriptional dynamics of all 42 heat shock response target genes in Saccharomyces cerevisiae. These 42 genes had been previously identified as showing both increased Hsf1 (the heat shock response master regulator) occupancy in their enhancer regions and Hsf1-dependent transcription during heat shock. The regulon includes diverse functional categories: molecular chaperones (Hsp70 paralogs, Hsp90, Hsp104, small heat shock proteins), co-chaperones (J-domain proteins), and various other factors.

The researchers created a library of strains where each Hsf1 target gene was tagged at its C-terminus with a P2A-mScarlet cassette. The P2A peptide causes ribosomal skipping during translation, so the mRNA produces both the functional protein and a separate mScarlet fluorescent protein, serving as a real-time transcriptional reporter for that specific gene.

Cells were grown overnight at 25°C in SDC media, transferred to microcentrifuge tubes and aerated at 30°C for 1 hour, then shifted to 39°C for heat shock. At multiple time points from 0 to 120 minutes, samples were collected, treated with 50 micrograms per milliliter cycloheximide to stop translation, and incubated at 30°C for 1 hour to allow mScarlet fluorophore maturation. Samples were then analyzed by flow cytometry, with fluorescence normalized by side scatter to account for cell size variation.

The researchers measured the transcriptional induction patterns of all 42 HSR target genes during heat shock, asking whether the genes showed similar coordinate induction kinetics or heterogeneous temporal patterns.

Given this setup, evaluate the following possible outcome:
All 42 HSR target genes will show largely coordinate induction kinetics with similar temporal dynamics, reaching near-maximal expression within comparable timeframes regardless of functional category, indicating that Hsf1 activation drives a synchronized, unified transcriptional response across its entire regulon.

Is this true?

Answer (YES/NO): NO